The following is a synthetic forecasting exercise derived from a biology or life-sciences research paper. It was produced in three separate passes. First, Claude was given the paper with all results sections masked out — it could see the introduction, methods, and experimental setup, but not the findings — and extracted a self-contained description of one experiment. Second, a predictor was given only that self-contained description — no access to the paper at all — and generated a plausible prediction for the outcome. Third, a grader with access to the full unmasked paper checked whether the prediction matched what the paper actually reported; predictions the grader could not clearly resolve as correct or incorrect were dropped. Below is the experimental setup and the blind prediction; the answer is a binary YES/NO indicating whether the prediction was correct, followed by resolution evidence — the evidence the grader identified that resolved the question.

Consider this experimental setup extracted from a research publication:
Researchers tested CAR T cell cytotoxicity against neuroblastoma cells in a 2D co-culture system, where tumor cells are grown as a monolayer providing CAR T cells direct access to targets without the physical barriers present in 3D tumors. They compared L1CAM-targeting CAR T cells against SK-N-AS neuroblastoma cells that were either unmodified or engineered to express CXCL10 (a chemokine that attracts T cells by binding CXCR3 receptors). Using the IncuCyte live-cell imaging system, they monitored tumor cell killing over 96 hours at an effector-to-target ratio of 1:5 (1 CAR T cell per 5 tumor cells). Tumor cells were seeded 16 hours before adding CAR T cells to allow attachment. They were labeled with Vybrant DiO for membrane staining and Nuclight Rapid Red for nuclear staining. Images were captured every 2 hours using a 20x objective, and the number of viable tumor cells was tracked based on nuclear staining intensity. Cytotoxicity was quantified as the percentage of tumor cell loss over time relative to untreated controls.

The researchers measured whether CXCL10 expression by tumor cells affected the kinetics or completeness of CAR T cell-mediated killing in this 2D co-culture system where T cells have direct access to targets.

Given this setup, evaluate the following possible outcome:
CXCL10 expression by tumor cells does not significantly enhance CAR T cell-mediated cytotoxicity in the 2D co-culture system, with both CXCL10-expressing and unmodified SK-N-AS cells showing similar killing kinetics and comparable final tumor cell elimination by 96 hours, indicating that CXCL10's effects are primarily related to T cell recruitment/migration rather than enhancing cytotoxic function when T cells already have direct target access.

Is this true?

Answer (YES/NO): YES